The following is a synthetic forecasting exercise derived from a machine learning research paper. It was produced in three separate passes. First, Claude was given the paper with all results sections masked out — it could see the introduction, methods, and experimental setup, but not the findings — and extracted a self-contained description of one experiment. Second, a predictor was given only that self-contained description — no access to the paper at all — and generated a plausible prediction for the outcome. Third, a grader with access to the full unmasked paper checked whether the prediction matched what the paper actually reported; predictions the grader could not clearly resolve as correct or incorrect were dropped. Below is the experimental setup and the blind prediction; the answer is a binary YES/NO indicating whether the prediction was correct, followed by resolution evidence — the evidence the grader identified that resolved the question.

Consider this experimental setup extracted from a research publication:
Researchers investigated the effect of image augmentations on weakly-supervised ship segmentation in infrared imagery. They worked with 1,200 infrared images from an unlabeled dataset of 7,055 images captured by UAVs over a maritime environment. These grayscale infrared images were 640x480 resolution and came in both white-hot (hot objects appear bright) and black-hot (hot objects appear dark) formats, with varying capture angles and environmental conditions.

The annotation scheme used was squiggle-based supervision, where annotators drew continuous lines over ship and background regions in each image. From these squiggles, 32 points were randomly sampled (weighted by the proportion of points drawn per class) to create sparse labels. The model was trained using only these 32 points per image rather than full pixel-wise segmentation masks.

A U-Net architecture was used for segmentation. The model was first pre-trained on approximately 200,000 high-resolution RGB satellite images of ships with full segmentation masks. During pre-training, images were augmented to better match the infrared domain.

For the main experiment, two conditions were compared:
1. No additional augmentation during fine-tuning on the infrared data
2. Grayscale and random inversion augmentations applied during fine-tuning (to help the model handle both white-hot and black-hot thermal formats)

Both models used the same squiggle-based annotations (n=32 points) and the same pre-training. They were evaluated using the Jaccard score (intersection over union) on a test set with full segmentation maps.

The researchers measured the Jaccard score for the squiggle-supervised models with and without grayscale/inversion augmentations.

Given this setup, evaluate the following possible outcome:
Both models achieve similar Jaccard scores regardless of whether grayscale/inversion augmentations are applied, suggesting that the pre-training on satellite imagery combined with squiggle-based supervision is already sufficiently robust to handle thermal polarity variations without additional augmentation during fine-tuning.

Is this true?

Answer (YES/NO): NO